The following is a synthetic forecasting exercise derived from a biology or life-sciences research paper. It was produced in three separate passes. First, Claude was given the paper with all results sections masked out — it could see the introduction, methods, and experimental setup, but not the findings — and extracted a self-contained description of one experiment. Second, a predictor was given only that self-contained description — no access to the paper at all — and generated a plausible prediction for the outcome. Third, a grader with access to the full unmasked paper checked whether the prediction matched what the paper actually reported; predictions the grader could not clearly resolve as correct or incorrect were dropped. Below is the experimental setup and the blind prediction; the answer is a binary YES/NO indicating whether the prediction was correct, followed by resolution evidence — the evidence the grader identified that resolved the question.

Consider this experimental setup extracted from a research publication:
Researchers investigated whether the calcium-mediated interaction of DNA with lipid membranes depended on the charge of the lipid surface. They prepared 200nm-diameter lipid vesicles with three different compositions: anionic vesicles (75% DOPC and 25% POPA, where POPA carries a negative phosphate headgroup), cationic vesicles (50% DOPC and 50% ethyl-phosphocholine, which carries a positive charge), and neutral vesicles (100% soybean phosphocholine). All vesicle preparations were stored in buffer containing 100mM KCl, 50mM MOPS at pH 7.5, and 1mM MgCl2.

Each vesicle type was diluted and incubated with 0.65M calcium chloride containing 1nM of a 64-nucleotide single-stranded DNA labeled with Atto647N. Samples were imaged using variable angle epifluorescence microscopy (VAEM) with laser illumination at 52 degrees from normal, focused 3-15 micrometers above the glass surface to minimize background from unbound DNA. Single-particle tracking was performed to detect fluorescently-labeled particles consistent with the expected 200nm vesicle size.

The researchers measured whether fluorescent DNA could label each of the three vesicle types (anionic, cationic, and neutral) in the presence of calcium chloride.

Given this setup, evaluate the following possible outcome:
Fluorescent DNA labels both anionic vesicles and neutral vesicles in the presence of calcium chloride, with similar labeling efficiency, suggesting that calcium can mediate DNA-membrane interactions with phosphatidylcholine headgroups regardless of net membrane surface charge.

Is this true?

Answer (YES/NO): NO